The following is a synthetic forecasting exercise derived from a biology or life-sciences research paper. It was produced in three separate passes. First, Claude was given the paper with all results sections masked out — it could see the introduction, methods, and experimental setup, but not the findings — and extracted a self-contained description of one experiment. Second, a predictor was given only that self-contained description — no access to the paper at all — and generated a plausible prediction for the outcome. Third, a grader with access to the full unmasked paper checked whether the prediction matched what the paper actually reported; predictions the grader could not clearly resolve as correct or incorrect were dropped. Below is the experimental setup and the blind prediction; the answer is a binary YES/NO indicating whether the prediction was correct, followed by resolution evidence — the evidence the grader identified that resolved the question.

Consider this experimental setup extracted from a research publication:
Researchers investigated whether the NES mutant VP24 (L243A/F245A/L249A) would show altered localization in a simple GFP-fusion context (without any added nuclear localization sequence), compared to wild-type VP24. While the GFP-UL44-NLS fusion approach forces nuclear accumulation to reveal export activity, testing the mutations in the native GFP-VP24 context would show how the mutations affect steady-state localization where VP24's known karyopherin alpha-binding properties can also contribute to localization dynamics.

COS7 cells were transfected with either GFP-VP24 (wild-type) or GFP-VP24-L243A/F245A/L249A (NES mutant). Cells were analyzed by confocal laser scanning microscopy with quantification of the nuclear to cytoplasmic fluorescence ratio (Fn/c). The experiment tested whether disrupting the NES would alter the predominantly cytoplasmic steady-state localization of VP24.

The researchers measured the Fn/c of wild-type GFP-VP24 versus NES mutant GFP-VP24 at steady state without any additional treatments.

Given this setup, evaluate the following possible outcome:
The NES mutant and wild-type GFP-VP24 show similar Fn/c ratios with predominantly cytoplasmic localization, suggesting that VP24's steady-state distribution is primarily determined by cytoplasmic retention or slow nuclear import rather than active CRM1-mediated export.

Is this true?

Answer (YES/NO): NO